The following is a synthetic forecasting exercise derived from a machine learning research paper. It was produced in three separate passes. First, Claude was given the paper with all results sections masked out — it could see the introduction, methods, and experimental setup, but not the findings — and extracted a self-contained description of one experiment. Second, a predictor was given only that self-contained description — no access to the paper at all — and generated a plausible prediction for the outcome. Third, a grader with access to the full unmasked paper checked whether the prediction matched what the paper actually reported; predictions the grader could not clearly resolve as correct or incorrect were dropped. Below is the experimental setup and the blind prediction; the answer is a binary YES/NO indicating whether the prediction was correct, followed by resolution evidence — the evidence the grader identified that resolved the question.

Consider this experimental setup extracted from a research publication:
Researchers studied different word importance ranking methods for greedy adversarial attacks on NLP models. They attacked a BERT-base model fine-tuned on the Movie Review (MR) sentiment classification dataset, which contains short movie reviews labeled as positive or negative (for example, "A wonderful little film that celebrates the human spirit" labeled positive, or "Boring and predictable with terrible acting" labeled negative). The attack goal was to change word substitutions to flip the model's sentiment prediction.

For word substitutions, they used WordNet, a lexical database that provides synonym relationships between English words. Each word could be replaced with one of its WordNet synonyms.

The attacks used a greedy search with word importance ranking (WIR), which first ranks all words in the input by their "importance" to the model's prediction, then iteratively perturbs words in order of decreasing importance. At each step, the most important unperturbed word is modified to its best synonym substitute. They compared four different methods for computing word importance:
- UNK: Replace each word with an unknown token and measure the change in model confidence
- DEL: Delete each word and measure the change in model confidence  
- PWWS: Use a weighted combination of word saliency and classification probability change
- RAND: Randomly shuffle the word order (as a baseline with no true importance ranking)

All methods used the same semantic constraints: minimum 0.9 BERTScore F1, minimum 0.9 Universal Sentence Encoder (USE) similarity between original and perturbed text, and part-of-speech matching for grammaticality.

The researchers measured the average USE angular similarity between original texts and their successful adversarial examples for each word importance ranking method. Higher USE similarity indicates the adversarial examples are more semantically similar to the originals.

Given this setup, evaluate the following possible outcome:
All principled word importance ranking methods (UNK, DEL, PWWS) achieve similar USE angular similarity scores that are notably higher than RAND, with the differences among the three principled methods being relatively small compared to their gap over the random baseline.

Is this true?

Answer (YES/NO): NO